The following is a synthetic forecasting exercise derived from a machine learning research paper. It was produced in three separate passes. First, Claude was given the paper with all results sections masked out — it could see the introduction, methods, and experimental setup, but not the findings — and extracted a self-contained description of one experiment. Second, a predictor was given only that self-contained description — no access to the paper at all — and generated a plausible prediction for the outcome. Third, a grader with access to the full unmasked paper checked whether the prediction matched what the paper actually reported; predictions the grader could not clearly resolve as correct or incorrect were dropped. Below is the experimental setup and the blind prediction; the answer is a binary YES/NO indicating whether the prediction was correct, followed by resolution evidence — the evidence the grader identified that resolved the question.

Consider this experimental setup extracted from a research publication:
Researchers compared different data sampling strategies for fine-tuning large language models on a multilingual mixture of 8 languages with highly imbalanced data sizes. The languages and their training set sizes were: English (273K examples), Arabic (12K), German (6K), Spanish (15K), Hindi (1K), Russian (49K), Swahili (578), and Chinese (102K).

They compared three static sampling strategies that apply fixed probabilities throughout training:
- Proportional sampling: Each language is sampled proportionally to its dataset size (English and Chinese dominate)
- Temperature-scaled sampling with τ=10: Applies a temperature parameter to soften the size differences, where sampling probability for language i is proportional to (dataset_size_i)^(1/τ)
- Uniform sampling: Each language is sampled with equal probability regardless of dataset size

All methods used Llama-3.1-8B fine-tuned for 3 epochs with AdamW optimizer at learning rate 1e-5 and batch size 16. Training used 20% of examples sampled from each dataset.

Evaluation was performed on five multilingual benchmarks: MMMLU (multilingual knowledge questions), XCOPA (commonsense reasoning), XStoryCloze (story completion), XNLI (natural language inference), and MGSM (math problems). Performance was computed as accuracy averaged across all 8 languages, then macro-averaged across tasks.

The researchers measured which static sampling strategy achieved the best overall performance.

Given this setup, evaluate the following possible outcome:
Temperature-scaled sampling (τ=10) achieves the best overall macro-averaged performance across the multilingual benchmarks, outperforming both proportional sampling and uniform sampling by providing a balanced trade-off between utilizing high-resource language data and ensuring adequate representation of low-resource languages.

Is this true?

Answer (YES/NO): NO